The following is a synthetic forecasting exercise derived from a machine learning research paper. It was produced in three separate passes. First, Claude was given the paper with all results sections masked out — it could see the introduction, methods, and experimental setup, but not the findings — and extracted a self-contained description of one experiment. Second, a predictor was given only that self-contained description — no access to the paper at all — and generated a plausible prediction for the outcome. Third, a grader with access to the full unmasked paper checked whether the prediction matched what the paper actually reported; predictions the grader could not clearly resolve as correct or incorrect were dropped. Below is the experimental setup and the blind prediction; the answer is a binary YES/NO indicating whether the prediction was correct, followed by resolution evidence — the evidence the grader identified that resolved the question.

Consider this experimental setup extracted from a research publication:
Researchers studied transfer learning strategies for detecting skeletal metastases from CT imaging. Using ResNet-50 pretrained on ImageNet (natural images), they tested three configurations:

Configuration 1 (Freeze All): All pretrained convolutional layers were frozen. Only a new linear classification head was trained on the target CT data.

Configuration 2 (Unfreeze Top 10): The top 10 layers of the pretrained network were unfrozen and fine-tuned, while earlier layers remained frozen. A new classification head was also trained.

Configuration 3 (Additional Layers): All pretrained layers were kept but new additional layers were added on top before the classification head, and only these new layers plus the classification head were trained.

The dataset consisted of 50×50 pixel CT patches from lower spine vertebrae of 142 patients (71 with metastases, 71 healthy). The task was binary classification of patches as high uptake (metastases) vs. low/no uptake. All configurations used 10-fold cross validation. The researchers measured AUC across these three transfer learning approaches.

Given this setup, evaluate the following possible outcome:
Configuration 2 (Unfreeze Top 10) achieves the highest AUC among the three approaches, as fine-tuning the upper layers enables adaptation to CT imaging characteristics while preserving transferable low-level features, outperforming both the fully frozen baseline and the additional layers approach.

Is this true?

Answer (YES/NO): NO